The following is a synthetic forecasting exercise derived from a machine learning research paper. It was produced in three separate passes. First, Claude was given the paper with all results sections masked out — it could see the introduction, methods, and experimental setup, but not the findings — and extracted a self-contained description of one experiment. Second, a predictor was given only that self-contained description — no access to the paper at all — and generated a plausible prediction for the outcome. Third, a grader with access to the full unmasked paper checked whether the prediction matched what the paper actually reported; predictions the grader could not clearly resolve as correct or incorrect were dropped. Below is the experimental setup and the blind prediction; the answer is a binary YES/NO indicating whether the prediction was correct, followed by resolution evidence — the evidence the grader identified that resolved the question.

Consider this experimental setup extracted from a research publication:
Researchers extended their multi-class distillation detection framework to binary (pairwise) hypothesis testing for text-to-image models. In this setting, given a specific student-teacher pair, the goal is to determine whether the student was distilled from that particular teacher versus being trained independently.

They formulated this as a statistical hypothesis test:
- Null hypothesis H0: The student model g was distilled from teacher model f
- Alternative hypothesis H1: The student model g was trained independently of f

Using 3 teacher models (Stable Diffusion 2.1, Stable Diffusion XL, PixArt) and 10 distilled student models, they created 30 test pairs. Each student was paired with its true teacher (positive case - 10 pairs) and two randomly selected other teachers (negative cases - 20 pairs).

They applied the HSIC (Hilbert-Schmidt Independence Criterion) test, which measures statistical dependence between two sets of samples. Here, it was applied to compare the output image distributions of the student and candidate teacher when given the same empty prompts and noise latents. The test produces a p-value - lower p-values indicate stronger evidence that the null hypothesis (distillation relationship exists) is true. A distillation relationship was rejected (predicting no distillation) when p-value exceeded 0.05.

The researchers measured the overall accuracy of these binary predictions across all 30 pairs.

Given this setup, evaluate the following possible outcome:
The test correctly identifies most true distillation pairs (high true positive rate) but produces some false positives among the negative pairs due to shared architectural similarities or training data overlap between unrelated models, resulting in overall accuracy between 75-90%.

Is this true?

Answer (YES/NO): YES